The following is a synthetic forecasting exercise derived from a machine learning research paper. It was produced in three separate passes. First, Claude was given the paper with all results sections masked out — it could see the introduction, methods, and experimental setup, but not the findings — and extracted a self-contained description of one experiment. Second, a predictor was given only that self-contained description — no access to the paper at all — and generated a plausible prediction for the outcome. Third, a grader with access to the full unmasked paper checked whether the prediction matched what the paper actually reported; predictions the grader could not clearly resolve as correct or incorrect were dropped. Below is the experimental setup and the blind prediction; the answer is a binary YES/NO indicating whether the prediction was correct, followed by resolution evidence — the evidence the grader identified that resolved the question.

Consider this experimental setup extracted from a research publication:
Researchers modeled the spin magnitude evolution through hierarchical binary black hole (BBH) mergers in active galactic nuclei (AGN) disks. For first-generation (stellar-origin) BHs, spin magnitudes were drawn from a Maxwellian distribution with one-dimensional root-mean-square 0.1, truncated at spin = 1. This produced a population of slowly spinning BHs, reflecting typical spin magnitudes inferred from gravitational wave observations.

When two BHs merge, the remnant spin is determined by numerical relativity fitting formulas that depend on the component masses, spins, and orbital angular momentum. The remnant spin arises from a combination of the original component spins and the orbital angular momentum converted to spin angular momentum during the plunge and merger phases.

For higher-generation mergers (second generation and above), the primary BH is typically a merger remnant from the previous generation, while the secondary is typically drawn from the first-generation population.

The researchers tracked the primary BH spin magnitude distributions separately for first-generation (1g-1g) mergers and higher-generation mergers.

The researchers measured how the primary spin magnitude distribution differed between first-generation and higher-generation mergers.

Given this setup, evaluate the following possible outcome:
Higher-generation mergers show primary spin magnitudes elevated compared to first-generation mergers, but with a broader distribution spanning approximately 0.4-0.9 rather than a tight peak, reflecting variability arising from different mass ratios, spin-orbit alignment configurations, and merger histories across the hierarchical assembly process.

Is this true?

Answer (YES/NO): NO